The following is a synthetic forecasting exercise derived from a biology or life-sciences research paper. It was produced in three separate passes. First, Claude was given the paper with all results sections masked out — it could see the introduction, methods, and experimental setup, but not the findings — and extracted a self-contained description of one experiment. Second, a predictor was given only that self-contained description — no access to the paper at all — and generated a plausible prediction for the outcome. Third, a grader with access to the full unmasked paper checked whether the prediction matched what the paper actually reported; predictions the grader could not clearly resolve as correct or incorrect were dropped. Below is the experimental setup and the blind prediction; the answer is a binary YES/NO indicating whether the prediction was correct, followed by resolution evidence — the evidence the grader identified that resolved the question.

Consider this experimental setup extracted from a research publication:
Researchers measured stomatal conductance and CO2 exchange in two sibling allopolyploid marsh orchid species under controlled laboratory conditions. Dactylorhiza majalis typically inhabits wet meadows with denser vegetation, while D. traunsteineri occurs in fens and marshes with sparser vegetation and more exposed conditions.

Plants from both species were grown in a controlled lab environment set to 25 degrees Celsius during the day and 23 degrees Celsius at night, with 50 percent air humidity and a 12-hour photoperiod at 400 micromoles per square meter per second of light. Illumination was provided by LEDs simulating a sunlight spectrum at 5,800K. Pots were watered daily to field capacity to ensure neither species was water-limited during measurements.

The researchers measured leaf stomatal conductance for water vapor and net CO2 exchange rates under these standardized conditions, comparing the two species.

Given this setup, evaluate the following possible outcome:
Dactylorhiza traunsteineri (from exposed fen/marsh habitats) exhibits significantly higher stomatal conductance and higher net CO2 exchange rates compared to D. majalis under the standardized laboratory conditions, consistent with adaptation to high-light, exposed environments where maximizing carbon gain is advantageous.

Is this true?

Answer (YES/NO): NO